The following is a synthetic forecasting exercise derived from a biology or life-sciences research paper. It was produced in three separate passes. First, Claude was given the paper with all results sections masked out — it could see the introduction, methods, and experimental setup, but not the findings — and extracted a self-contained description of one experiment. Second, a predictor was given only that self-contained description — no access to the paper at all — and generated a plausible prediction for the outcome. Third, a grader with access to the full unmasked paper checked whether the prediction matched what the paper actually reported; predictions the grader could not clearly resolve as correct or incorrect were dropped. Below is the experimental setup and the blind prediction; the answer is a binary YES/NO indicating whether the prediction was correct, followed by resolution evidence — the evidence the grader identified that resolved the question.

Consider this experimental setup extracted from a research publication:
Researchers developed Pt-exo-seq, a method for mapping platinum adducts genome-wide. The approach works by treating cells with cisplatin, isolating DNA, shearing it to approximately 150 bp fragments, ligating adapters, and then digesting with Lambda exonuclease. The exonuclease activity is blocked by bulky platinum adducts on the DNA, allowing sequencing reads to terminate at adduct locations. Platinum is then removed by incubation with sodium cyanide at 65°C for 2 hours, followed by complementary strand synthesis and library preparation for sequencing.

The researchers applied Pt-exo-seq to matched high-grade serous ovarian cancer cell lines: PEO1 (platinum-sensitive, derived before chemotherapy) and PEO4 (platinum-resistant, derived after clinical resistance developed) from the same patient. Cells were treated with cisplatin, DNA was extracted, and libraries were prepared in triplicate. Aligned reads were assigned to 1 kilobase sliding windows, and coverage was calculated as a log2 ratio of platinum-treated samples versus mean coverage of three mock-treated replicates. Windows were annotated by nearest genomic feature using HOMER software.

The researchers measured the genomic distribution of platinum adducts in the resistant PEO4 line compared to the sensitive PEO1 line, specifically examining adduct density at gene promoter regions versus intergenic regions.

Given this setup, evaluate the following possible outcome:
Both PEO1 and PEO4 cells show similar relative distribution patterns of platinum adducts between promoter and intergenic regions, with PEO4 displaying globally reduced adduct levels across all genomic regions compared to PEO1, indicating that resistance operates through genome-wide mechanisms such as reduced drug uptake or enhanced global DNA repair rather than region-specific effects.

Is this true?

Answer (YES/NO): NO